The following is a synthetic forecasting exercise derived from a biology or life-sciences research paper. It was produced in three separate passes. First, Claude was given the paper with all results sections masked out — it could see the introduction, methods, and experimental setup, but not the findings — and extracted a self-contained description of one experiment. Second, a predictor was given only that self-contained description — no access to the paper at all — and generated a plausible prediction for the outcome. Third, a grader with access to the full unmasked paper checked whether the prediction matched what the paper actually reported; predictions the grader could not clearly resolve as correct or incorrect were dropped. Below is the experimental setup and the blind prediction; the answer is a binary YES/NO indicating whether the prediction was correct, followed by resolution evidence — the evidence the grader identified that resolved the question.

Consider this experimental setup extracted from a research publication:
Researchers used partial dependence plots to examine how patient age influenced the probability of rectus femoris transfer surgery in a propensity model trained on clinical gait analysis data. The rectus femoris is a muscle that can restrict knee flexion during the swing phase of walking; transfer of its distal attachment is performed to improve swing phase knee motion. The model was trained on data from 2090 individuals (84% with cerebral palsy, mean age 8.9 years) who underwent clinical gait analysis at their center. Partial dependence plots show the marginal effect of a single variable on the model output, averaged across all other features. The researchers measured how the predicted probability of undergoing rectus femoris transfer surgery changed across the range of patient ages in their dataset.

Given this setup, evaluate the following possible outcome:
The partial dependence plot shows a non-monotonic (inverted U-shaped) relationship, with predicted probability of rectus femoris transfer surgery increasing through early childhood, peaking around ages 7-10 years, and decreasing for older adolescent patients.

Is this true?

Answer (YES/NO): NO